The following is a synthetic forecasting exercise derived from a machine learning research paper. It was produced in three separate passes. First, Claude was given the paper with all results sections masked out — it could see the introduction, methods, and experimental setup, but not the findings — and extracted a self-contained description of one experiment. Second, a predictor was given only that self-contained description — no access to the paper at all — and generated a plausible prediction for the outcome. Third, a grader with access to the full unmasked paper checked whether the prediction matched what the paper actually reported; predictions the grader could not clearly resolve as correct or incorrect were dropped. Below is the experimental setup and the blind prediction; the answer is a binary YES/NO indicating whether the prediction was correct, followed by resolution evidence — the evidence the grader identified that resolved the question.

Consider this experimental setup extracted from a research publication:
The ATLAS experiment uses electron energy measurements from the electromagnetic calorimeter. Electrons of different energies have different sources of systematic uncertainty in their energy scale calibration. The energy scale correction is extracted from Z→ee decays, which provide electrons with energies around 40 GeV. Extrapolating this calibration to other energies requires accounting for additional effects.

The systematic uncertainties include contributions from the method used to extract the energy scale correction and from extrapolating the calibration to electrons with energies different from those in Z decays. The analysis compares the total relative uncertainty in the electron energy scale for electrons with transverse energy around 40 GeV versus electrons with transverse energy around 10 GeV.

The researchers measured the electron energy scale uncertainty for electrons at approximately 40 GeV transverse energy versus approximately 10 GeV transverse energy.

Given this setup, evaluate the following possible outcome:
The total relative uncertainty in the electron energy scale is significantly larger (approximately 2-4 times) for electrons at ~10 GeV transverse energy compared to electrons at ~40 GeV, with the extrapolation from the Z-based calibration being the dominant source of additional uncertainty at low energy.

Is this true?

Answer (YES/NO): NO